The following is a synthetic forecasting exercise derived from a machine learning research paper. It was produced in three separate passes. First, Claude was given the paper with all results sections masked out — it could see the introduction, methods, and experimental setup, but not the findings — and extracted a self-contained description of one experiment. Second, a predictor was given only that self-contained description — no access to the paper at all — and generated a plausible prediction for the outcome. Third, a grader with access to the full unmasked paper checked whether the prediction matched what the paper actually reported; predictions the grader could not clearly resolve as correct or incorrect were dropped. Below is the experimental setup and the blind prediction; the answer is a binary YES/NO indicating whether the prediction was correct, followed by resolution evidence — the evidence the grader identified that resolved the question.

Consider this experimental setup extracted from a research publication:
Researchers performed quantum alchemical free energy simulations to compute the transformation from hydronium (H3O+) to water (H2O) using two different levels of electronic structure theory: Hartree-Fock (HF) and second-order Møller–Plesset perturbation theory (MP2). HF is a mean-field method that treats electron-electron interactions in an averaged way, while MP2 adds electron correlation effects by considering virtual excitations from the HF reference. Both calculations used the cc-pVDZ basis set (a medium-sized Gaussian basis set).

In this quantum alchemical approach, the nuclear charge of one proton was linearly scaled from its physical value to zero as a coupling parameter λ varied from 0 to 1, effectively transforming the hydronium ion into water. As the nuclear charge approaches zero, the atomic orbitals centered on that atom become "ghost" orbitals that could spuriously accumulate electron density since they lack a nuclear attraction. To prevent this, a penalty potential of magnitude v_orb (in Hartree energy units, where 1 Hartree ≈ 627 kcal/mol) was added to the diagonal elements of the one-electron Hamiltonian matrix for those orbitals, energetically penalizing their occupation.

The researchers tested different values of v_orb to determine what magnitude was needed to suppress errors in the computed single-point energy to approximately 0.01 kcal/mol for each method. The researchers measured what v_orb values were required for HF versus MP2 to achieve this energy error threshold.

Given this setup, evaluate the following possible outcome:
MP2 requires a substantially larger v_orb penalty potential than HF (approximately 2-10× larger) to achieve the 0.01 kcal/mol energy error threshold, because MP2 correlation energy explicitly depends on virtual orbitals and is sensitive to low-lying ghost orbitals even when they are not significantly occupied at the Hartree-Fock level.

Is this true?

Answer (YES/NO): YES